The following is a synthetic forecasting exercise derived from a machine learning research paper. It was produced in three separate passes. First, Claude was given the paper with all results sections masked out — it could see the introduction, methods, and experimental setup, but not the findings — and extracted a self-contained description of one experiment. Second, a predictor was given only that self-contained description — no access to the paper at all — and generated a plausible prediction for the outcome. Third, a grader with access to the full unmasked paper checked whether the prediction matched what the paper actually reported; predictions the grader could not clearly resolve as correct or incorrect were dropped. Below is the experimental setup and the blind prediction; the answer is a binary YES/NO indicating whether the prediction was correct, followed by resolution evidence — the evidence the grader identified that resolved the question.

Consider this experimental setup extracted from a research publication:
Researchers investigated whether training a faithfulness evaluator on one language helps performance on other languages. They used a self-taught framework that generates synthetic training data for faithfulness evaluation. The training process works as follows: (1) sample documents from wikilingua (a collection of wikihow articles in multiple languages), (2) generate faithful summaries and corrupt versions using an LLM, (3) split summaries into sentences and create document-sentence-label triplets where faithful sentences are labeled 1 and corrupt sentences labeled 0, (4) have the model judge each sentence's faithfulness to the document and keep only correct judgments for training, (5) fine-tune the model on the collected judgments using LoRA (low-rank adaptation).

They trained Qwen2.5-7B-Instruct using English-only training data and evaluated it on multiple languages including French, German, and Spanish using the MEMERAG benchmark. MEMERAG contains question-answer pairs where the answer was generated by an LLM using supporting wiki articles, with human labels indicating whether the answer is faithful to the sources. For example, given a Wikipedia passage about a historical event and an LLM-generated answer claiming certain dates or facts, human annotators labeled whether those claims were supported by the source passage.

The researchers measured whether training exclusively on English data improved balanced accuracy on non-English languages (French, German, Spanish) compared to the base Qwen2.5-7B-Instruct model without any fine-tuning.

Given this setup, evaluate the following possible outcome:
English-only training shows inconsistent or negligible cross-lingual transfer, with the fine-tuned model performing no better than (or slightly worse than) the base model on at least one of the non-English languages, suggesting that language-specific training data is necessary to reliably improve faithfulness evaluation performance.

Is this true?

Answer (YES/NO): NO